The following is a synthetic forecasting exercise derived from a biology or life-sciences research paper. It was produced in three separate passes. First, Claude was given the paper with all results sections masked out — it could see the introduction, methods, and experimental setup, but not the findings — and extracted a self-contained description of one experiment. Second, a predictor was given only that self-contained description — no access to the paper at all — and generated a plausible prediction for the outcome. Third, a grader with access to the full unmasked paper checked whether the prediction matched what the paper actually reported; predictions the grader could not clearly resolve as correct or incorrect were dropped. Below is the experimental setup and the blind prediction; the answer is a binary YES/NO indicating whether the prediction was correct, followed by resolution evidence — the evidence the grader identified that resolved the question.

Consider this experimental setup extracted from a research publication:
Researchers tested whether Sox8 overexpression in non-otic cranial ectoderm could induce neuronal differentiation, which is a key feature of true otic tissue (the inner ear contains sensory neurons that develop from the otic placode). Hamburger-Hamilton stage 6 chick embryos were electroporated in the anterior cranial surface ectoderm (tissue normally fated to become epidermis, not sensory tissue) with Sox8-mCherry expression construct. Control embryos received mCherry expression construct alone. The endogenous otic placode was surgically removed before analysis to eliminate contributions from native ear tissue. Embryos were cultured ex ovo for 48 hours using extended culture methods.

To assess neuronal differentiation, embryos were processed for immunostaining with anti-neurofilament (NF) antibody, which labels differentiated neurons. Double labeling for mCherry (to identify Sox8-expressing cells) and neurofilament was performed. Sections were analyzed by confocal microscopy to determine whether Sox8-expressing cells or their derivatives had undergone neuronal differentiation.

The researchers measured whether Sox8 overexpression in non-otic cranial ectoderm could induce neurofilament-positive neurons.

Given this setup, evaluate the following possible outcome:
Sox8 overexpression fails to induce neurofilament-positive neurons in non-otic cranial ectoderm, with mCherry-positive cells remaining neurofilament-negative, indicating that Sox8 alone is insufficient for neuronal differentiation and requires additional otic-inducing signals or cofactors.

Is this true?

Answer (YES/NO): NO